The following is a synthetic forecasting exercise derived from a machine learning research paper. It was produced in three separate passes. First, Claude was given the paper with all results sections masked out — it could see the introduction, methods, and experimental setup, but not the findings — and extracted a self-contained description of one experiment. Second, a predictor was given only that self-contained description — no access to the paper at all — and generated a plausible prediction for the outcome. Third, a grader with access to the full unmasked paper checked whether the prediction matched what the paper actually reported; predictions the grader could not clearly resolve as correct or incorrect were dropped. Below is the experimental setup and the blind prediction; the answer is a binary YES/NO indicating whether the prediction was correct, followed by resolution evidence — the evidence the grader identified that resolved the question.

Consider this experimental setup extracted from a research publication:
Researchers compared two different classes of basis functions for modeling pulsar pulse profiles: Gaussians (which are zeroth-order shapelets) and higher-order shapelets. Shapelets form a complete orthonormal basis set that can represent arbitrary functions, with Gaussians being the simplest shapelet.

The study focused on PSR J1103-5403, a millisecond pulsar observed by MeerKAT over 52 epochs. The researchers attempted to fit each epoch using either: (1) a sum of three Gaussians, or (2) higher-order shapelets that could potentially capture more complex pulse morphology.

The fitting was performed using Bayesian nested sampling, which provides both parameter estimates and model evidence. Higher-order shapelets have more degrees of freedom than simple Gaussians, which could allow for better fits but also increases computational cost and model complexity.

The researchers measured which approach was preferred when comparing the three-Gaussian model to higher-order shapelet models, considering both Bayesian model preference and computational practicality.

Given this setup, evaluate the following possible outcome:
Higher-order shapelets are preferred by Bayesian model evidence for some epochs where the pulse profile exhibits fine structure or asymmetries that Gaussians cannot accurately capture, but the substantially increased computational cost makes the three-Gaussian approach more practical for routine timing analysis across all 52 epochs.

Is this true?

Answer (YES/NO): NO